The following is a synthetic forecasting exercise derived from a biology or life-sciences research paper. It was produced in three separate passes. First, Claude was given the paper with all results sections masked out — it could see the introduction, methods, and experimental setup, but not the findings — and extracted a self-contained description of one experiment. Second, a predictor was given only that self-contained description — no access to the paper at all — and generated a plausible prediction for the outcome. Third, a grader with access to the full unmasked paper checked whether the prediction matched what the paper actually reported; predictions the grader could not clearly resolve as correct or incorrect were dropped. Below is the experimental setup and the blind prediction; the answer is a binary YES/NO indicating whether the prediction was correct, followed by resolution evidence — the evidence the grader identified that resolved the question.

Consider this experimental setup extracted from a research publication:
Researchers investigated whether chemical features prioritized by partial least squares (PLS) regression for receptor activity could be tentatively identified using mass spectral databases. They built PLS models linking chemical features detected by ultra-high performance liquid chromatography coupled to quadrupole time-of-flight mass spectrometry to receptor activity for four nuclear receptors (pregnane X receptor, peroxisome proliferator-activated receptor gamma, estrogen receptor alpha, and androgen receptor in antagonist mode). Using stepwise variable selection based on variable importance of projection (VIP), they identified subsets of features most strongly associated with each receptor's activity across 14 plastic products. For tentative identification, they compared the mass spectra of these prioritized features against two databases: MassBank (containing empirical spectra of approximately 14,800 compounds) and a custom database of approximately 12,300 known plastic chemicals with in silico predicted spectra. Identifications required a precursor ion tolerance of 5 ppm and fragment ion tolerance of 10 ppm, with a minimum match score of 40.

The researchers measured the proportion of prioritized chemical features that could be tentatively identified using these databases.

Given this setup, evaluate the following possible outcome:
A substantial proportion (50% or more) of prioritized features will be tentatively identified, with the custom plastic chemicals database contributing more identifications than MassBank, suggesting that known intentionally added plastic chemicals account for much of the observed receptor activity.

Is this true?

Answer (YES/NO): NO